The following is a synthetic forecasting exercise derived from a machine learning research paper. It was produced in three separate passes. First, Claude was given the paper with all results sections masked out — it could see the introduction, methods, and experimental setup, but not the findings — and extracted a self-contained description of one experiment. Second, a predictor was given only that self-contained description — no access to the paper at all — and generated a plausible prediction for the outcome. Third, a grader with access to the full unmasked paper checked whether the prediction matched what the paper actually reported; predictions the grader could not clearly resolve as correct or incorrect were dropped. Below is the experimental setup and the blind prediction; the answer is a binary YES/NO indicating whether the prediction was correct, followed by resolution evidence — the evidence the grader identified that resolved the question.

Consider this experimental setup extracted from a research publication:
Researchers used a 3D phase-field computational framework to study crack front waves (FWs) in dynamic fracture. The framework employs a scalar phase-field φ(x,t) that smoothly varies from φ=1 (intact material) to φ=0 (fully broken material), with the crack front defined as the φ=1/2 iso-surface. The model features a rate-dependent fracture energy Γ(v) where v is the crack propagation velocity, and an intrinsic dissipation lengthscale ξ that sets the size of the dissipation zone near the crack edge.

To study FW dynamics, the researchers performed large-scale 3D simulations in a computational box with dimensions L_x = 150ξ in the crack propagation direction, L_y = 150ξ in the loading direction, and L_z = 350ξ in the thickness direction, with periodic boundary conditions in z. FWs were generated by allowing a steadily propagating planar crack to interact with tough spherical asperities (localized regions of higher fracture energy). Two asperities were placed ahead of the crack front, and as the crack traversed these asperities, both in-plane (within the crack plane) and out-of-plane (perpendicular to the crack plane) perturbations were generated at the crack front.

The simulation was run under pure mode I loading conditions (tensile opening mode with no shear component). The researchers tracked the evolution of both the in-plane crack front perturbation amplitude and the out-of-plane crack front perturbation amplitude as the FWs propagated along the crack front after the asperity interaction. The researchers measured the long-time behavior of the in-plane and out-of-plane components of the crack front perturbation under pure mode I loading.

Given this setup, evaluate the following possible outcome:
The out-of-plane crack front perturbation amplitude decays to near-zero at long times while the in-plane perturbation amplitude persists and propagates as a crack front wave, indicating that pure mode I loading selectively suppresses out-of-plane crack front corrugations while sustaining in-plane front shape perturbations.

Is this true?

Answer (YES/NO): YES